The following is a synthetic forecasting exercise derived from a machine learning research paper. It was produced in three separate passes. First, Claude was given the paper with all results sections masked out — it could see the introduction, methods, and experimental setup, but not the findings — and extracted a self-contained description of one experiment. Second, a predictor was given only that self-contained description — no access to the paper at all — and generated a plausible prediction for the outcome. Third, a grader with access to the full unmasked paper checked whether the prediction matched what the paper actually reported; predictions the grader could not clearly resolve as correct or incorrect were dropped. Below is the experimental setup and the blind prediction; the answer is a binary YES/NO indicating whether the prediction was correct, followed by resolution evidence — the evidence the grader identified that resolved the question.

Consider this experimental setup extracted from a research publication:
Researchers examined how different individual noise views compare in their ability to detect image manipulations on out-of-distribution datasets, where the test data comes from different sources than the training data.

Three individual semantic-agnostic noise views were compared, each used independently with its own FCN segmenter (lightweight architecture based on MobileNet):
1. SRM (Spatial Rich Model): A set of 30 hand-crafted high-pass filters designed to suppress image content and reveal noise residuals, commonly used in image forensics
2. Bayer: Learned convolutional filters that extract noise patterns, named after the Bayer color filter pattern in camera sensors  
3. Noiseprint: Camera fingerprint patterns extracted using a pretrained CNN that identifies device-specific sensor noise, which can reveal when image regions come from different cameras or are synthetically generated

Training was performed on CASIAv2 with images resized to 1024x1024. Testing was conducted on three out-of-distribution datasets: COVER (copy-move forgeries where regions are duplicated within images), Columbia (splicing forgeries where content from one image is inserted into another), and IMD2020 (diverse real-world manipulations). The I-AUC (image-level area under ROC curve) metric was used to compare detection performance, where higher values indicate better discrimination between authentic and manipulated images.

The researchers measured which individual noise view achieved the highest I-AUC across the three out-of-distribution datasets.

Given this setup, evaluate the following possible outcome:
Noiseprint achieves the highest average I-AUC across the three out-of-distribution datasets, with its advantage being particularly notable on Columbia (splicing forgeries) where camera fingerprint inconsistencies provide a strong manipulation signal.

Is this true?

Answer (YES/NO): YES